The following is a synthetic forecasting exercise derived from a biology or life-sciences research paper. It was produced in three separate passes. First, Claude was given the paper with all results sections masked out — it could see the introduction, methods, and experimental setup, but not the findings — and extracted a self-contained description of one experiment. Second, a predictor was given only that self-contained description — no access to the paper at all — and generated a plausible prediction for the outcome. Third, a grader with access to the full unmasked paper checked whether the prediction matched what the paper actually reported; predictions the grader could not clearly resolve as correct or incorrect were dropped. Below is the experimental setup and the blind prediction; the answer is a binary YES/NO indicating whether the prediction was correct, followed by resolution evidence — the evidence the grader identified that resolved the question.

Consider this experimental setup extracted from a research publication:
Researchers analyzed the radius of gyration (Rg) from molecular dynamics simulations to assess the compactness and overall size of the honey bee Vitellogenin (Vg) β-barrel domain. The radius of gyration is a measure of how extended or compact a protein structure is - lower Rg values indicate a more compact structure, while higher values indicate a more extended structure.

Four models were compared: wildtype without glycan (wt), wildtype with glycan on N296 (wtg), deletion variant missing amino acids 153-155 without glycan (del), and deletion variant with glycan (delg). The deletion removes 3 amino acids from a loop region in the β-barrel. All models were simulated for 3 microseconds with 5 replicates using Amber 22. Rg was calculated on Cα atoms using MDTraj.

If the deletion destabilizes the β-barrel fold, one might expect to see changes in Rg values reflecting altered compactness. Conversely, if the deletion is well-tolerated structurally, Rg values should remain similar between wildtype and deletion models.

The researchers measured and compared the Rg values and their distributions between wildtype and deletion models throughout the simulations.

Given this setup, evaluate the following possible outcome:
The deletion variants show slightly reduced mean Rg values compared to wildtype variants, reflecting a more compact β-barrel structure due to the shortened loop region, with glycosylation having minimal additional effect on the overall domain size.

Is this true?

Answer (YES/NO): NO